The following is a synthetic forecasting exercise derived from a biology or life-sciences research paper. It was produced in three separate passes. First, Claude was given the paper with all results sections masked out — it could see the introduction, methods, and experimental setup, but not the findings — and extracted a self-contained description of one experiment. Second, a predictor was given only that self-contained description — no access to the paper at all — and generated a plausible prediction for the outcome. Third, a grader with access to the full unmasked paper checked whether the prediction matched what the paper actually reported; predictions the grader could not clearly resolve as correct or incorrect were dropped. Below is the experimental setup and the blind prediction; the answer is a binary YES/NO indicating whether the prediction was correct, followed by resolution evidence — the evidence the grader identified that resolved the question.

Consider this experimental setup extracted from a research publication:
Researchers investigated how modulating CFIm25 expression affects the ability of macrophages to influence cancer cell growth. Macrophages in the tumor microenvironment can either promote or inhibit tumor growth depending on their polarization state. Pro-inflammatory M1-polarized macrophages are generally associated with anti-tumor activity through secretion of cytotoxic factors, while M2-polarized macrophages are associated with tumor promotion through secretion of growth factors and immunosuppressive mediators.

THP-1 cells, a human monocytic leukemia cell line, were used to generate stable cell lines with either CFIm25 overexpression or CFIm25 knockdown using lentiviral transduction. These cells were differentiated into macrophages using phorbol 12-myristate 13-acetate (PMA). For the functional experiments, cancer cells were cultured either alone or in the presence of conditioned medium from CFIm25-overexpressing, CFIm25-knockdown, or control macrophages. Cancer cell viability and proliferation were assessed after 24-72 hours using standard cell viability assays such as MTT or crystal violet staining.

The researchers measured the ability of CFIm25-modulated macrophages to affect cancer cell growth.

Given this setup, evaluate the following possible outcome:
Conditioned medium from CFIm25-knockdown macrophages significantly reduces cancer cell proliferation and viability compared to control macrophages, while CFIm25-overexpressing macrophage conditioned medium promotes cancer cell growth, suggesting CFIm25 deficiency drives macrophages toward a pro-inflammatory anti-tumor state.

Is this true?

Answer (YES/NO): NO